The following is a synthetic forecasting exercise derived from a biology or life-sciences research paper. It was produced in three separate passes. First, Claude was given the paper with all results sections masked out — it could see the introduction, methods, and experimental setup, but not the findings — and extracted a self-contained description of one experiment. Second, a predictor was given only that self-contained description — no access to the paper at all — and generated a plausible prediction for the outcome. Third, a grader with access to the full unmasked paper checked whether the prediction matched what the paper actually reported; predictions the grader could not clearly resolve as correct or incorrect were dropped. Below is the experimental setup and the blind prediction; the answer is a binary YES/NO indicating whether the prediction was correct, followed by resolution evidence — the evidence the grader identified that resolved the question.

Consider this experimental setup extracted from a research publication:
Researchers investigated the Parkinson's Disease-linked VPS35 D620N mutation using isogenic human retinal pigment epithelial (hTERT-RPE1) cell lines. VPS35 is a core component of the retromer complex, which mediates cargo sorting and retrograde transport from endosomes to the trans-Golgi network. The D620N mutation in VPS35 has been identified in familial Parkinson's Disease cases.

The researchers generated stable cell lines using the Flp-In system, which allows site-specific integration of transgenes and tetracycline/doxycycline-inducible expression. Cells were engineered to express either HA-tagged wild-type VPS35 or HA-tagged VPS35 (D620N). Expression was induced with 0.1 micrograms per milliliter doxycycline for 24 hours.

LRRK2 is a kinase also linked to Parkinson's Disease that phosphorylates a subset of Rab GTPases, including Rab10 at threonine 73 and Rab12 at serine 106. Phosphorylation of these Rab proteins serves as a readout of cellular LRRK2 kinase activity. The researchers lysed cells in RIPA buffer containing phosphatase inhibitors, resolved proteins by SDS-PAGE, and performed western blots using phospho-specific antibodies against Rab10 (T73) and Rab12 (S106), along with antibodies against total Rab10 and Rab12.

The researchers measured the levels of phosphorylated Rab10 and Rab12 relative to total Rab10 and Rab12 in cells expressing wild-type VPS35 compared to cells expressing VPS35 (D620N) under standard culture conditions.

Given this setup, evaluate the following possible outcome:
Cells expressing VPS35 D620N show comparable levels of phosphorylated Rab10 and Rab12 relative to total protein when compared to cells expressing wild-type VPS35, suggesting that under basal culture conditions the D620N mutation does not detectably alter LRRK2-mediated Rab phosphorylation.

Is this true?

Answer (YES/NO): NO